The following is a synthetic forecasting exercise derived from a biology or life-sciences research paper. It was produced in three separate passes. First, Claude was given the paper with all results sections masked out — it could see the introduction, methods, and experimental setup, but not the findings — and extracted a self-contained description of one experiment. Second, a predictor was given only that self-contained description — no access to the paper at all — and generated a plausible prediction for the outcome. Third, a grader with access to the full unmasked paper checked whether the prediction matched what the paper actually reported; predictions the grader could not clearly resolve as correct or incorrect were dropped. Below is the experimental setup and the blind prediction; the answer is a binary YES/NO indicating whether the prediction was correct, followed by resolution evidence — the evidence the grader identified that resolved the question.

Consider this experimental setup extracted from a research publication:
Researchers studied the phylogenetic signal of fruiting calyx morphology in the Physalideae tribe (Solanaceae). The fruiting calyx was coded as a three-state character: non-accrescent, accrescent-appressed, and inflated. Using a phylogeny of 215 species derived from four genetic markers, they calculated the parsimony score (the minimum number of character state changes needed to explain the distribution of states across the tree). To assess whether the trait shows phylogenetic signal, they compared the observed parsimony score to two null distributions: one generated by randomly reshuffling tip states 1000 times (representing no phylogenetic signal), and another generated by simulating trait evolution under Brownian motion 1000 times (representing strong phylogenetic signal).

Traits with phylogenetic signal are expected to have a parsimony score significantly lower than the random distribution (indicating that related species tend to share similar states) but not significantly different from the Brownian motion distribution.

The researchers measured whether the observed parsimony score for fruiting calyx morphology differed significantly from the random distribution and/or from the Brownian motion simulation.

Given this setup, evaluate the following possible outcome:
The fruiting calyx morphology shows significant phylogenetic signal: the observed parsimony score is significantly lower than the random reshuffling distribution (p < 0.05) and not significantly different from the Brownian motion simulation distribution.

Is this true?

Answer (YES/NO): YES